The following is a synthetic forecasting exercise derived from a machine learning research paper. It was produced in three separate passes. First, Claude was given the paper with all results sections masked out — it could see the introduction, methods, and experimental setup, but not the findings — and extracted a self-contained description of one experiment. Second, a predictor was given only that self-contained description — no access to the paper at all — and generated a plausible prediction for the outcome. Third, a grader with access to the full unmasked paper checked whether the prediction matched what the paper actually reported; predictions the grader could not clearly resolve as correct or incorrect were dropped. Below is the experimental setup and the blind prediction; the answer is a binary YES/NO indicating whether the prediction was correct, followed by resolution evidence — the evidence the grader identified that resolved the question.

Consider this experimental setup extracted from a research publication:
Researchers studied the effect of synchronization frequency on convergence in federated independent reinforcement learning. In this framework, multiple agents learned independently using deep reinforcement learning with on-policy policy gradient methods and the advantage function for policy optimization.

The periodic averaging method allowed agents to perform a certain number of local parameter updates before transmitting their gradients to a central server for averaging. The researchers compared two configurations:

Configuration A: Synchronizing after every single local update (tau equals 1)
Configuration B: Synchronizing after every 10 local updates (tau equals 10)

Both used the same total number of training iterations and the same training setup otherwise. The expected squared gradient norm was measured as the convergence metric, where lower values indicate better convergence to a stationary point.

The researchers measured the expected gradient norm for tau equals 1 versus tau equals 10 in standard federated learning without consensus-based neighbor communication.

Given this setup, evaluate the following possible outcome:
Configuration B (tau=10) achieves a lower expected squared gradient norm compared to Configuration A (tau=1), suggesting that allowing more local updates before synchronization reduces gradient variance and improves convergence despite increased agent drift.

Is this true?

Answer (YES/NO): NO